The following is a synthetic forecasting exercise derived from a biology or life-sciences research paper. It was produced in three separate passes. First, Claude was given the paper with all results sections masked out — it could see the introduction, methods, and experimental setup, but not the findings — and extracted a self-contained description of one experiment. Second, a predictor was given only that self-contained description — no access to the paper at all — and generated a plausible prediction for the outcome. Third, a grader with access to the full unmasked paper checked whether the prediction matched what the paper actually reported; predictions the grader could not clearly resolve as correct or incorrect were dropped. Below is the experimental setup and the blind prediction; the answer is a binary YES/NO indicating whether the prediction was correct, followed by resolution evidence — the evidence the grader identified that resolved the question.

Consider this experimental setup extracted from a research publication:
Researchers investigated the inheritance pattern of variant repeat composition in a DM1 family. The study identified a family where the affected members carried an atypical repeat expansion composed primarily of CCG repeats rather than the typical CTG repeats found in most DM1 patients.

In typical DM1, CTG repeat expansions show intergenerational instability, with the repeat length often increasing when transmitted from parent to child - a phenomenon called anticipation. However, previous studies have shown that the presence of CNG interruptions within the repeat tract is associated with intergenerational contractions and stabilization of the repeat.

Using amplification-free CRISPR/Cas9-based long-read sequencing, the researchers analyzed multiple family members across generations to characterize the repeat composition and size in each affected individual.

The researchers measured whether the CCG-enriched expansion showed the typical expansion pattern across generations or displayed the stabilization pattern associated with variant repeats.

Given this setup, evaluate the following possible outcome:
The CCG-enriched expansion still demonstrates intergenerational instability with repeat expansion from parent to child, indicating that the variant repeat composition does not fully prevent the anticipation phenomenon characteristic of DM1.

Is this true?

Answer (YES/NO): YES